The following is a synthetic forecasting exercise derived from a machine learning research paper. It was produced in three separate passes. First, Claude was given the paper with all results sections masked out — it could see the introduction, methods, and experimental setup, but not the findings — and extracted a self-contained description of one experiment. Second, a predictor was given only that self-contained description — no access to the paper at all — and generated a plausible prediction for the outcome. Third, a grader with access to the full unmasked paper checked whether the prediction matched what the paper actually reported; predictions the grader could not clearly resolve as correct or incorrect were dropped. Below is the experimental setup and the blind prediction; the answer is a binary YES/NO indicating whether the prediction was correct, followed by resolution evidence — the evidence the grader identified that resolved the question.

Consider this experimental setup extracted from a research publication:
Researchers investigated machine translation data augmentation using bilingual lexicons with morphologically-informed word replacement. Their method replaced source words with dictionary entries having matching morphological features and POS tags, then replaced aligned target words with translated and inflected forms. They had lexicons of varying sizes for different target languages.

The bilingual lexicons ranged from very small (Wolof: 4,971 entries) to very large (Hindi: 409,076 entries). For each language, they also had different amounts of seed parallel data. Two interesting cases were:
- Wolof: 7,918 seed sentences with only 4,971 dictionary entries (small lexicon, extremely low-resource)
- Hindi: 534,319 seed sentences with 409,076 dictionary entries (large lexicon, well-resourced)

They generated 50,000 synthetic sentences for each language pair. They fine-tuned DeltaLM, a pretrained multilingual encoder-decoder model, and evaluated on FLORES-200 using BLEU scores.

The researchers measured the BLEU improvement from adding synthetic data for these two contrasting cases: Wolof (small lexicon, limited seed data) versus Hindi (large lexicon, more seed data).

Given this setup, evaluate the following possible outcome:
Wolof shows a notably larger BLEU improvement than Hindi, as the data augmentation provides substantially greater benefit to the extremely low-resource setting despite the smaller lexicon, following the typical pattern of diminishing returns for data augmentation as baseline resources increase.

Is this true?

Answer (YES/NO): NO